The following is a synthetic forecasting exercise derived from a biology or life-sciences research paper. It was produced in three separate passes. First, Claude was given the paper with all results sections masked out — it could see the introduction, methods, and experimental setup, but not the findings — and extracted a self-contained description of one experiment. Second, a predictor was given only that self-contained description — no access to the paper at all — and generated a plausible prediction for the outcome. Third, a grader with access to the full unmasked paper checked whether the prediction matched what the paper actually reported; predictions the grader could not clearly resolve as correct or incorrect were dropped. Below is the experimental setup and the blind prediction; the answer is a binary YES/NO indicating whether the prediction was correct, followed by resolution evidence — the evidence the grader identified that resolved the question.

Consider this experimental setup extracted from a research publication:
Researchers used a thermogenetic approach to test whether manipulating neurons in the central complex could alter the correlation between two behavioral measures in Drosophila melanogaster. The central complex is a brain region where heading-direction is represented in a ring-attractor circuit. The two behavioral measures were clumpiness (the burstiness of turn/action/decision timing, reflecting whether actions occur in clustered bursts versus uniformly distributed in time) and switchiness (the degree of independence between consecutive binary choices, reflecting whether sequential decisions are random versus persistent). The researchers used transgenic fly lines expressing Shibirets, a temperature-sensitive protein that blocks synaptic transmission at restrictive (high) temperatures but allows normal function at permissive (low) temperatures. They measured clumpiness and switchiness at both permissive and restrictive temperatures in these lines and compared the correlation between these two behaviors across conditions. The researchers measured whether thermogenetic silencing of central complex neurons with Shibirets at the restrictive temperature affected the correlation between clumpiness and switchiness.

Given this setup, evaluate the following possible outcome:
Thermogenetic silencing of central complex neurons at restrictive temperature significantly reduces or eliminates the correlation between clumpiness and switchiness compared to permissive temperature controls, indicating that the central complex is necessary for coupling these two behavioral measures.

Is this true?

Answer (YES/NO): NO